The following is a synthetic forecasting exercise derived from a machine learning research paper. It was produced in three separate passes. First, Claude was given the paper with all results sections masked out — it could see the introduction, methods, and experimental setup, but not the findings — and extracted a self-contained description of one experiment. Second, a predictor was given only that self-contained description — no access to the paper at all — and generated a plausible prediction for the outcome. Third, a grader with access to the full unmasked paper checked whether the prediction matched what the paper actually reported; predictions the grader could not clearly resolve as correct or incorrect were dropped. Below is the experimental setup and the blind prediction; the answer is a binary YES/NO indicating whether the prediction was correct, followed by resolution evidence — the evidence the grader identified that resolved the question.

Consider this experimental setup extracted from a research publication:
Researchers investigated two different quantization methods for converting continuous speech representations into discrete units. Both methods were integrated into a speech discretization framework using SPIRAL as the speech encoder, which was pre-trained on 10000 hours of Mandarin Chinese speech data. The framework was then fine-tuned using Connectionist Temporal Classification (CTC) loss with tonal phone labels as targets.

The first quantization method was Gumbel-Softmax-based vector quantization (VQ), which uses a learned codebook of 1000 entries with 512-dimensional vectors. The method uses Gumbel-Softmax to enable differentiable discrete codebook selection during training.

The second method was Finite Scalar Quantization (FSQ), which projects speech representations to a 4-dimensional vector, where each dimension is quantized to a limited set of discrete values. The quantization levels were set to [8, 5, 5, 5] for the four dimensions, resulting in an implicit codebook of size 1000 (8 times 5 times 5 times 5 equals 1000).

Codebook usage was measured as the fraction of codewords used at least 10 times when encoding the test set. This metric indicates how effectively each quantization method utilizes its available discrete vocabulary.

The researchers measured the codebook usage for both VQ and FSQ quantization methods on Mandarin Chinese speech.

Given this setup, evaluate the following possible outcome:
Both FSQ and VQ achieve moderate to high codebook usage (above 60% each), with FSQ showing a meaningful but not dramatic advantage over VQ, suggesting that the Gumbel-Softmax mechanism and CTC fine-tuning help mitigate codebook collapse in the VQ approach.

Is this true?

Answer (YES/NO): NO